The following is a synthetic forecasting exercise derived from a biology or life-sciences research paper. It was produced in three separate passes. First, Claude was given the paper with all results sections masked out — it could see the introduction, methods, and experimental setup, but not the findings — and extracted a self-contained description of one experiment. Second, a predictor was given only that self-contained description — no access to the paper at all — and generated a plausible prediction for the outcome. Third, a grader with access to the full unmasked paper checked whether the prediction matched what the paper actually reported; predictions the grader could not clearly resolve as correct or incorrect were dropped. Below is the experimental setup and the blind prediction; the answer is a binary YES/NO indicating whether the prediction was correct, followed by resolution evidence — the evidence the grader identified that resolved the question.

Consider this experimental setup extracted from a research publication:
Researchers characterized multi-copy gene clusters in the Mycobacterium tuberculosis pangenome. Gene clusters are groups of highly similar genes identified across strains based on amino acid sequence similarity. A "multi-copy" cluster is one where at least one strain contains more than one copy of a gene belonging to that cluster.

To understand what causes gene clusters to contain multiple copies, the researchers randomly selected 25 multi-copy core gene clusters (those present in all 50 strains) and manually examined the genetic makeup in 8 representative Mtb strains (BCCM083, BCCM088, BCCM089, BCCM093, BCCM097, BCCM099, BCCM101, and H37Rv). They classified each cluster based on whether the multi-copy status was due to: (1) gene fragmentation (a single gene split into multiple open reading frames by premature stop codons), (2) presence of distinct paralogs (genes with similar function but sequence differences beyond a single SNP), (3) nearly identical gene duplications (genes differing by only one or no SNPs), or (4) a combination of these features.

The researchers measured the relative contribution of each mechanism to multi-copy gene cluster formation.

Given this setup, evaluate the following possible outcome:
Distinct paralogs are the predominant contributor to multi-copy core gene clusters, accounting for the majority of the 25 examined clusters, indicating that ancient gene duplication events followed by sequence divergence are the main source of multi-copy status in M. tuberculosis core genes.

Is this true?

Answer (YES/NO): NO